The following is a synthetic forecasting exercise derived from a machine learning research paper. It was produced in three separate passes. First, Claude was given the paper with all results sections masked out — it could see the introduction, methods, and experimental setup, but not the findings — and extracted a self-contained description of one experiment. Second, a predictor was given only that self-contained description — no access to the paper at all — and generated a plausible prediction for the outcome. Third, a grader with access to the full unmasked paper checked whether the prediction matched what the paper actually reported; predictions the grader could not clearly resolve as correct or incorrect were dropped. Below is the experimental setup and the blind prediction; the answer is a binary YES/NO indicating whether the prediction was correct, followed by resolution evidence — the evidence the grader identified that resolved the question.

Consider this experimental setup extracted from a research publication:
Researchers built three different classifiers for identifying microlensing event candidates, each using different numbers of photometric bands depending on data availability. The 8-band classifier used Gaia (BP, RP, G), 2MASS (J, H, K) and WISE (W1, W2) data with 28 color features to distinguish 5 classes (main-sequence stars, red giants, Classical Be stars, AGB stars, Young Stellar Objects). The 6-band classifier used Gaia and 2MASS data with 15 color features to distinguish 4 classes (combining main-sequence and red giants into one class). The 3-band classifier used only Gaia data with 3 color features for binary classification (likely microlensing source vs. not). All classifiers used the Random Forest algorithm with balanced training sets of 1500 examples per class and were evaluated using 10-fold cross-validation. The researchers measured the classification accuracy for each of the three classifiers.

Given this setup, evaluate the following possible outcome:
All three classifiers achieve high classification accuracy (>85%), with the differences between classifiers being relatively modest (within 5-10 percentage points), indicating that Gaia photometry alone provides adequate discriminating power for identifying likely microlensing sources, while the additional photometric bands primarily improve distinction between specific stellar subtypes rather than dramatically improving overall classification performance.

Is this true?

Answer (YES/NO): YES